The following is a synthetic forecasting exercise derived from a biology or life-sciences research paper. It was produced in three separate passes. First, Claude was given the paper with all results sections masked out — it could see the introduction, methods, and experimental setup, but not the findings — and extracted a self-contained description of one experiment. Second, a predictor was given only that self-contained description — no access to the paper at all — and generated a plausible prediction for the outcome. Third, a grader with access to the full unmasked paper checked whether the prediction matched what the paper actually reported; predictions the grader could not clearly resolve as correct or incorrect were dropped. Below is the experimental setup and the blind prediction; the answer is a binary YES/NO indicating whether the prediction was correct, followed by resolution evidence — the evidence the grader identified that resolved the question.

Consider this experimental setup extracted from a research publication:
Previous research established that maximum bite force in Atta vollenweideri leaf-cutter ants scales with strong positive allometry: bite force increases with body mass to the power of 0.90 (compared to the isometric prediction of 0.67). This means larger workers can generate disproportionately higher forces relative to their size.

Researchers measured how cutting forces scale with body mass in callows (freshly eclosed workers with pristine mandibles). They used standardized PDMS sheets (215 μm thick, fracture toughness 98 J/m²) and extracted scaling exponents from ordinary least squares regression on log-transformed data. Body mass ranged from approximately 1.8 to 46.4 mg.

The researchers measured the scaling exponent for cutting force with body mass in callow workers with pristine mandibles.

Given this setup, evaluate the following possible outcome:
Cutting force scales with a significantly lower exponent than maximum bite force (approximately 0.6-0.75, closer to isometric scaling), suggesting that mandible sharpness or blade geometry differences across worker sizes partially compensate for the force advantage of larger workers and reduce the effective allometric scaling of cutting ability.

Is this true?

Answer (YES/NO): NO